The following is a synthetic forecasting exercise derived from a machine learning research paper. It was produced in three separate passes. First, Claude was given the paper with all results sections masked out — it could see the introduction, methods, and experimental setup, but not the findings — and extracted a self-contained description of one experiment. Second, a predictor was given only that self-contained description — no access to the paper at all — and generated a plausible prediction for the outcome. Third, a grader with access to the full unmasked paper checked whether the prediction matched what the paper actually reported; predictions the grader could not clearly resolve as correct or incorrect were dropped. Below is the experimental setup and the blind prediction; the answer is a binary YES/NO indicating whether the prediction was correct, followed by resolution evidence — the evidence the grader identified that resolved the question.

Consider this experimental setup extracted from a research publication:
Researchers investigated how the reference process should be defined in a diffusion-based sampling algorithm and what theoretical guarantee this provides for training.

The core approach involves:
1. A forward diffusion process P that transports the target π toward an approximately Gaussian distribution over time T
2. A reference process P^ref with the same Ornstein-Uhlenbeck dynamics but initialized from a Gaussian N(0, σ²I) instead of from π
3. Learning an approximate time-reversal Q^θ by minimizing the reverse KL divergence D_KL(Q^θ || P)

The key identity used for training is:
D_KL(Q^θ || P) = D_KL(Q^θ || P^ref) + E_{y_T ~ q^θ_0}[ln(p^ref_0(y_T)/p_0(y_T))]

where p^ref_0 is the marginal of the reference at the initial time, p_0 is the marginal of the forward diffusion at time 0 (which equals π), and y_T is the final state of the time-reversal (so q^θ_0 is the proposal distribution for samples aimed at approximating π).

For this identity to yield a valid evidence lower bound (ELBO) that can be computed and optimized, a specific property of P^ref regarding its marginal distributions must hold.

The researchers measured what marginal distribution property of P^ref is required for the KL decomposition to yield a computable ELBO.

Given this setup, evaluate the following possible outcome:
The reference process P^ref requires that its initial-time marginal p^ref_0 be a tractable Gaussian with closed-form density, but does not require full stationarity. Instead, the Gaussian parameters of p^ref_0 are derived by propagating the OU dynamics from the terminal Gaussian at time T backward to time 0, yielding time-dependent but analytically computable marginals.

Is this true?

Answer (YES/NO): NO